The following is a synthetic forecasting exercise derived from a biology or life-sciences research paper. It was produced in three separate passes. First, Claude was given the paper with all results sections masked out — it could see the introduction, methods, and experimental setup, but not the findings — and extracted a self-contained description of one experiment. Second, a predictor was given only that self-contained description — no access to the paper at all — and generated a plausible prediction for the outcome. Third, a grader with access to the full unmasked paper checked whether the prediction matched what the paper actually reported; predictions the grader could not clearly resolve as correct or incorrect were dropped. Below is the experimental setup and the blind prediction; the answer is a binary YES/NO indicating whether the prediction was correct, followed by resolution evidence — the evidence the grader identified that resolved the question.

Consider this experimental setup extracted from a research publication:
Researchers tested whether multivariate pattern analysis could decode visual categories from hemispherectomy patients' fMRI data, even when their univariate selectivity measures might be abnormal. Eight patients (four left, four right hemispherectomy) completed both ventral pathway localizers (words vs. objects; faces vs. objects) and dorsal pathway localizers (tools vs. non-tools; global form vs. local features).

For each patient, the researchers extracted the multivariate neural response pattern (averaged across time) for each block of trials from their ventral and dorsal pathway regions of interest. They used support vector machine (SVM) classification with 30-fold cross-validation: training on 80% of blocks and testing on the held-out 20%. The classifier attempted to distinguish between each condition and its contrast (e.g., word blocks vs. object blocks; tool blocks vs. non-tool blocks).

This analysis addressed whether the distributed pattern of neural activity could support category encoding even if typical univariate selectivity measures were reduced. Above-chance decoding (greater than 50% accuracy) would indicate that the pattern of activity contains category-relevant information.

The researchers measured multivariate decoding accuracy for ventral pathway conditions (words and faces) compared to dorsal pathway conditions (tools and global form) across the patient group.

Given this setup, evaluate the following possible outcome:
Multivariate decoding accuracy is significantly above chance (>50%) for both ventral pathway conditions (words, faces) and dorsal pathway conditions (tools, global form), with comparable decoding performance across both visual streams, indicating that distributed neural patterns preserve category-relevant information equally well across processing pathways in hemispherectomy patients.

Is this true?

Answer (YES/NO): NO